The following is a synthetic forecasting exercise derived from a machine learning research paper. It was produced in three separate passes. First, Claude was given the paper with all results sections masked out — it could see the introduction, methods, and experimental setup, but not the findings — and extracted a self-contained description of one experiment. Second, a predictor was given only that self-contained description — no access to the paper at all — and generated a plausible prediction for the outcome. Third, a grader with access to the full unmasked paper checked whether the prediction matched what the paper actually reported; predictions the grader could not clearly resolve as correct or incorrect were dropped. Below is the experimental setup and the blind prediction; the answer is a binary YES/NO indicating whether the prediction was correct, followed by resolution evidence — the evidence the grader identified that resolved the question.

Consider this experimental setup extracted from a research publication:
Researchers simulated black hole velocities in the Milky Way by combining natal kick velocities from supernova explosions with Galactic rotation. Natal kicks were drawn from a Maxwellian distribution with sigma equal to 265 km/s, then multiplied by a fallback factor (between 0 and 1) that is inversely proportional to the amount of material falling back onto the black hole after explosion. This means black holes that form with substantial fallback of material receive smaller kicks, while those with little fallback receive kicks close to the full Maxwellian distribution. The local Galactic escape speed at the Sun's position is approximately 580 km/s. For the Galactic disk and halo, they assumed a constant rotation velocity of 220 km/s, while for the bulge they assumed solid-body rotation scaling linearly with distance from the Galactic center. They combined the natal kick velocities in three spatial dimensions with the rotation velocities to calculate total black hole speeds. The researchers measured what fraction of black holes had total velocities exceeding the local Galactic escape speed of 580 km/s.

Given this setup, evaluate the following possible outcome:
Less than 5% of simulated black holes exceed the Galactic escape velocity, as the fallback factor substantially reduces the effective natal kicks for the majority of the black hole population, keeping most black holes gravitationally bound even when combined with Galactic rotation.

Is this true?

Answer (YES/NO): NO